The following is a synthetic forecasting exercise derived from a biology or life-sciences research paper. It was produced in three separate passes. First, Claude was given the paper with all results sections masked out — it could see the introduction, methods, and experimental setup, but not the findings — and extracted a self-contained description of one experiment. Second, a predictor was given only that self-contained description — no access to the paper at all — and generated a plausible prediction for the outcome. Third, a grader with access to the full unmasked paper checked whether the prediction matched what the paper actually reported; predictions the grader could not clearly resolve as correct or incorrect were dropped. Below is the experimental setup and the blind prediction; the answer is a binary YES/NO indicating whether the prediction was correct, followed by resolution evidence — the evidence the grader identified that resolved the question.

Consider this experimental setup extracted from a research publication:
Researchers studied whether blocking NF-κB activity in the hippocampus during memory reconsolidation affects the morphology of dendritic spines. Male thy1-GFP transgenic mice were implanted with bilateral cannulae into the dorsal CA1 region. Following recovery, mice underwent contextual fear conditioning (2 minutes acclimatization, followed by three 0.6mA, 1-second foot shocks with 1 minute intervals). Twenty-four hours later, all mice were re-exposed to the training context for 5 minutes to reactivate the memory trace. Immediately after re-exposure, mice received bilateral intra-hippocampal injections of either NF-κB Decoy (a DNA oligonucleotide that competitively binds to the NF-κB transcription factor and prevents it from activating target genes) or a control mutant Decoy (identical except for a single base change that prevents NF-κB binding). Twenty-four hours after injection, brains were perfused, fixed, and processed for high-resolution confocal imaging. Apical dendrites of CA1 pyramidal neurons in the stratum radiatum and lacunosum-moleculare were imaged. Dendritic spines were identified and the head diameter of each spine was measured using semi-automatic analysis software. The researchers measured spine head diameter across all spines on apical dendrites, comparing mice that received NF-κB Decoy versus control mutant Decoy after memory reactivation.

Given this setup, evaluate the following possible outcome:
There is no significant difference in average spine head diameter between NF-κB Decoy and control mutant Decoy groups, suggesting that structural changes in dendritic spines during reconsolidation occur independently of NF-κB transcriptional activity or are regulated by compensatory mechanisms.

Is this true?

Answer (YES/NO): NO